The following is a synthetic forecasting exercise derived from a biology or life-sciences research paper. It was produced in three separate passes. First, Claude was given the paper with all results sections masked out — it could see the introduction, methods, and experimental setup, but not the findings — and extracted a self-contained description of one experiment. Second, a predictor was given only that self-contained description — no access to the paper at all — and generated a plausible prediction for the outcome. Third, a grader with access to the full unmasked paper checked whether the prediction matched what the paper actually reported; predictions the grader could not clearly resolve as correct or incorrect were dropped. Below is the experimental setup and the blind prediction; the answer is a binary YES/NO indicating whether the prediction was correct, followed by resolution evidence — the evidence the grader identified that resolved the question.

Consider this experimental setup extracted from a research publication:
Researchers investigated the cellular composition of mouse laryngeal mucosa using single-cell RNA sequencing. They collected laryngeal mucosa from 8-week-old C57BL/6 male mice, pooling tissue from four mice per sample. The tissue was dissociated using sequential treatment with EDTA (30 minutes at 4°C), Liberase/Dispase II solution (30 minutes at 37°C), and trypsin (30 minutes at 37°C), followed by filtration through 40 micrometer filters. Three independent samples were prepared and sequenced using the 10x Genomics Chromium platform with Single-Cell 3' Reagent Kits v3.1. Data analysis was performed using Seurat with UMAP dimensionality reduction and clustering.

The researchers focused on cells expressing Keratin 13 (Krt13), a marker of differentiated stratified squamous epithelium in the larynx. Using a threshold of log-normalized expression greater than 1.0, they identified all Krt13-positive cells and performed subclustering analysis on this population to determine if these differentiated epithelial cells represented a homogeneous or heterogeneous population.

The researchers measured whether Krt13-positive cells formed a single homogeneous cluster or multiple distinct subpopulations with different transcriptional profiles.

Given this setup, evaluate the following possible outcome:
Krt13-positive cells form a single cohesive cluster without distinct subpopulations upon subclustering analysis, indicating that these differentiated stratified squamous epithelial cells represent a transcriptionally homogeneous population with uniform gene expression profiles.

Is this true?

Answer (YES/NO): NO